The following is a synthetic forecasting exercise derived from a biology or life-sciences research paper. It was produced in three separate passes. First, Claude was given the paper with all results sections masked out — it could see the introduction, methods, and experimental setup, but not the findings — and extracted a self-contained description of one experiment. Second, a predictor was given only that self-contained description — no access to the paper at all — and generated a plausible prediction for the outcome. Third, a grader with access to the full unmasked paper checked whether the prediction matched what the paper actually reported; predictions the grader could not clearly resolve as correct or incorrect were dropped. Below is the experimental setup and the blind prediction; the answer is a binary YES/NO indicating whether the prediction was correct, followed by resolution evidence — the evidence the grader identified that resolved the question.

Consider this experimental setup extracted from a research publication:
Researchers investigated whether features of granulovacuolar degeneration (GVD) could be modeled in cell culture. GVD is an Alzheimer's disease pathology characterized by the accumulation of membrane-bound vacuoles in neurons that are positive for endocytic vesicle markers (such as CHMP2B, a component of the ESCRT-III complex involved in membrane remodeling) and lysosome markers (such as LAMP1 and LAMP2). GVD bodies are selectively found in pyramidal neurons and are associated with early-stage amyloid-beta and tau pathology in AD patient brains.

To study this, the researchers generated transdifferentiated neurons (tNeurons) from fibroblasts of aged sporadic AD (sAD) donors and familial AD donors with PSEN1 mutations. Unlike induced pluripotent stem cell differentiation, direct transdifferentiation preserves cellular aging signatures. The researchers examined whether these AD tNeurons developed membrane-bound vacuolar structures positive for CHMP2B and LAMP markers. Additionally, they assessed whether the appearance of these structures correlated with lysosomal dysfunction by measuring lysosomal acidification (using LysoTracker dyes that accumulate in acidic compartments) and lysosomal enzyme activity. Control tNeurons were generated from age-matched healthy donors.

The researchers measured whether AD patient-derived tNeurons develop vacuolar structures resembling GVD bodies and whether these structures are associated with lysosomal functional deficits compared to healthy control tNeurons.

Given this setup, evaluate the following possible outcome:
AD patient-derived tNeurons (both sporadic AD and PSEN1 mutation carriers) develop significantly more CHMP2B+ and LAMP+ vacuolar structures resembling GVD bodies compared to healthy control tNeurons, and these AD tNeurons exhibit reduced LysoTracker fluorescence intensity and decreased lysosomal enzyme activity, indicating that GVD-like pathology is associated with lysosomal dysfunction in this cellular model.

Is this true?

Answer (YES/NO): NO